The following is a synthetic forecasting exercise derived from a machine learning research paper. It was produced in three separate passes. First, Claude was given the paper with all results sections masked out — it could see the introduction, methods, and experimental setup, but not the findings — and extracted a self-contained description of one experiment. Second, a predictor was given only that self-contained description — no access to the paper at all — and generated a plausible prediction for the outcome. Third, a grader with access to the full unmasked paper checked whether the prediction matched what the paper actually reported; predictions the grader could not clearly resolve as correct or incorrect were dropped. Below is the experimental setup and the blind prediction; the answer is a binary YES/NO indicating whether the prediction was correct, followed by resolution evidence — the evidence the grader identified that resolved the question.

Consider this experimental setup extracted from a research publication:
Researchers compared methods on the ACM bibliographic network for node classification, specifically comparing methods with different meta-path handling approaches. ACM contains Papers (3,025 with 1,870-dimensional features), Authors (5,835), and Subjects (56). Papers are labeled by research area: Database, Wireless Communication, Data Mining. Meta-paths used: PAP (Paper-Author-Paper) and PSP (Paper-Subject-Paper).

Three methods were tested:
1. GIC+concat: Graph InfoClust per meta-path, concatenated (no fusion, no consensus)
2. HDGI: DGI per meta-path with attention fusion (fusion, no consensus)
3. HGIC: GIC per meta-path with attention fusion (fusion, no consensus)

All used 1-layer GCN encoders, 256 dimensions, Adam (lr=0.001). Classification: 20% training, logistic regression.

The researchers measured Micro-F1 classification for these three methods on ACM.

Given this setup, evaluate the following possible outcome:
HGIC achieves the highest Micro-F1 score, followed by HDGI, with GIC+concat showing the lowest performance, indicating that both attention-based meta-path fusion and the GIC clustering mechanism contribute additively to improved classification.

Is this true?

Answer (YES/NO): NO